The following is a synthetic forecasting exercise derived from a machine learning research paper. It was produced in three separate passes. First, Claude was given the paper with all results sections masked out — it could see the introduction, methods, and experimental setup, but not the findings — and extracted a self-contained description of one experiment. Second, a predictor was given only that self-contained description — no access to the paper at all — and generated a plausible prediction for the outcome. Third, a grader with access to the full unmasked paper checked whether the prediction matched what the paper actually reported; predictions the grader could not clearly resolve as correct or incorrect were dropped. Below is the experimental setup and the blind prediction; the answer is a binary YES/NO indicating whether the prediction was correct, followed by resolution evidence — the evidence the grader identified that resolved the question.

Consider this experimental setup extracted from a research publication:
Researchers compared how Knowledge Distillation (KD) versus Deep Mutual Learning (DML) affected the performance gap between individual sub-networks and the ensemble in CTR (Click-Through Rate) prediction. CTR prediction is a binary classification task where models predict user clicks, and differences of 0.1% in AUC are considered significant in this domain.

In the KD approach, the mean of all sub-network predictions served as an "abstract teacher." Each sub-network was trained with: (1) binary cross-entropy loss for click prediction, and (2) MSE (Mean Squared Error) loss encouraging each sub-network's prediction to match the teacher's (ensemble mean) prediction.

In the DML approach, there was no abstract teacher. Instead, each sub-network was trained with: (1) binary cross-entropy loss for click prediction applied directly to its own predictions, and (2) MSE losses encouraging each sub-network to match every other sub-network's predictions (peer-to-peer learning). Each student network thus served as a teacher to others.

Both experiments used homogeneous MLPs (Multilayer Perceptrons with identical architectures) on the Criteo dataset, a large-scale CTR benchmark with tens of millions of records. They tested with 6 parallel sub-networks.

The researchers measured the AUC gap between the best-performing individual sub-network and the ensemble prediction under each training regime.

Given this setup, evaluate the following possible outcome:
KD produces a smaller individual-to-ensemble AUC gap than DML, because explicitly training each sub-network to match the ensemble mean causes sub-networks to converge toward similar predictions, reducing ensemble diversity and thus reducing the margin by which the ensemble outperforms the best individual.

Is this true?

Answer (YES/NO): NO